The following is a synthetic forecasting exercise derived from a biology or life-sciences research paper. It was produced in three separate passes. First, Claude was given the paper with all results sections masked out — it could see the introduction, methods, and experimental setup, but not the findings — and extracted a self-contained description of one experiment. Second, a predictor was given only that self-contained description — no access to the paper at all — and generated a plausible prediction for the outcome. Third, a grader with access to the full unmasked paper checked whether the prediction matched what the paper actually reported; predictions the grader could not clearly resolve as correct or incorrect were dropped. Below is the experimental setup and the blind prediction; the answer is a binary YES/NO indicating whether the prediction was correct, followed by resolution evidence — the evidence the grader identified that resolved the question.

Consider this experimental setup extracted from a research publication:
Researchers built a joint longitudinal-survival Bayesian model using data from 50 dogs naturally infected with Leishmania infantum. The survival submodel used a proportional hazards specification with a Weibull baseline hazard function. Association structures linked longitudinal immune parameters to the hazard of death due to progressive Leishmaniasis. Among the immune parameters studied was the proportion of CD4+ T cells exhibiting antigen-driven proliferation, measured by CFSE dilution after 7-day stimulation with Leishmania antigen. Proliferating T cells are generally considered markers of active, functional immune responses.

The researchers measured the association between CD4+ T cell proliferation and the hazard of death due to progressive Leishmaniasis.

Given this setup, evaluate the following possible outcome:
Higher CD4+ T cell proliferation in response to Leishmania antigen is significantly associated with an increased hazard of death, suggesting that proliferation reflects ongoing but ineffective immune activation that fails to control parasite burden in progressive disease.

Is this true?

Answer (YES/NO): YES